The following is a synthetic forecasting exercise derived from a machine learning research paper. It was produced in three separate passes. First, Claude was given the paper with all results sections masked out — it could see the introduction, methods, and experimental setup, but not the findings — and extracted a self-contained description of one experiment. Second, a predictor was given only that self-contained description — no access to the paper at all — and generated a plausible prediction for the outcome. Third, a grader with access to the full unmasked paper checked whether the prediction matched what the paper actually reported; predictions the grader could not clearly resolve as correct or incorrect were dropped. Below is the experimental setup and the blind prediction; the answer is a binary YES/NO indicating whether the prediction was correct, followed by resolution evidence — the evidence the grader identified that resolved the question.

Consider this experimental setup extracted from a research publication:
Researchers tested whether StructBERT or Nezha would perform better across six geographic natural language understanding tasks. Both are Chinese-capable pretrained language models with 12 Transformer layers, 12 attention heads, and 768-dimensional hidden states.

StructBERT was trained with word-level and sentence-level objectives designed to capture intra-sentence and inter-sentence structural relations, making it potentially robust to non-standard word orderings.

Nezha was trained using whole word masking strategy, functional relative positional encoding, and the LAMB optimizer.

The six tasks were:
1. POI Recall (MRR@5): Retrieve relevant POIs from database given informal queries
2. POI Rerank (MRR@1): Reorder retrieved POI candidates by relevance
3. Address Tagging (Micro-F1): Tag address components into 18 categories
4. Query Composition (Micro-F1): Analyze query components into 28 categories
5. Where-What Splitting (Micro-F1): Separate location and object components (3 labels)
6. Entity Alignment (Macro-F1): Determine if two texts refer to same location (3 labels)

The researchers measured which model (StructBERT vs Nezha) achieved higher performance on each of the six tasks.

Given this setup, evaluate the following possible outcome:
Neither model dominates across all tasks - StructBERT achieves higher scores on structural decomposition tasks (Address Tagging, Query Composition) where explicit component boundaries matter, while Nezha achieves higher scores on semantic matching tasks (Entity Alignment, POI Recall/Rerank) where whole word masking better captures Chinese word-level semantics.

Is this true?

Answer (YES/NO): NO